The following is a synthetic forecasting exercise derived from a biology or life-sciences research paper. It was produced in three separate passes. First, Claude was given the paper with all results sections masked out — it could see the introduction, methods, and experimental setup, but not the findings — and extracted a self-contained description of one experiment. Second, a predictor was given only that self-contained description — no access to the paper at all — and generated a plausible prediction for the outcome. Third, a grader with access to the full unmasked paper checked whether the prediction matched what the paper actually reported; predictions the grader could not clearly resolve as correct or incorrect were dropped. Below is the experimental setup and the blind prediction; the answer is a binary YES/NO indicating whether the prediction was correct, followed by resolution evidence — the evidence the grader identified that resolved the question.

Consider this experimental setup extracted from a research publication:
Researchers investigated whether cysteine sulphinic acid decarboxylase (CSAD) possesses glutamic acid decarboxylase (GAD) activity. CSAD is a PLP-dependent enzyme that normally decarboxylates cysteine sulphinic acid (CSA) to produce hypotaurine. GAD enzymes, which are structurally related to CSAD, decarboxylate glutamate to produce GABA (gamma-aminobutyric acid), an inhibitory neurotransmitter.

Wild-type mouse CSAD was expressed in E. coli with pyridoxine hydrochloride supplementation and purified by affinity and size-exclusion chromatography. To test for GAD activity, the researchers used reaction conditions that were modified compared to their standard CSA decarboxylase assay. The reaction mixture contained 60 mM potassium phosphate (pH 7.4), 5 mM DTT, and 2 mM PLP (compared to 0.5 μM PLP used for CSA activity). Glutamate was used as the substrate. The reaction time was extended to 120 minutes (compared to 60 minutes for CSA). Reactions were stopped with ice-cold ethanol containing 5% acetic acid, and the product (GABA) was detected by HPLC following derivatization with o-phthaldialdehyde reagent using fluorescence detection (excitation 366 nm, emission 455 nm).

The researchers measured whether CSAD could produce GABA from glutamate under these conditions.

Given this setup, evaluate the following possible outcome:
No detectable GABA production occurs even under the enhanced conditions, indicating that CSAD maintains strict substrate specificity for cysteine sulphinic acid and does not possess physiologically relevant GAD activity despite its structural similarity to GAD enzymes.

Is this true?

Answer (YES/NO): NO